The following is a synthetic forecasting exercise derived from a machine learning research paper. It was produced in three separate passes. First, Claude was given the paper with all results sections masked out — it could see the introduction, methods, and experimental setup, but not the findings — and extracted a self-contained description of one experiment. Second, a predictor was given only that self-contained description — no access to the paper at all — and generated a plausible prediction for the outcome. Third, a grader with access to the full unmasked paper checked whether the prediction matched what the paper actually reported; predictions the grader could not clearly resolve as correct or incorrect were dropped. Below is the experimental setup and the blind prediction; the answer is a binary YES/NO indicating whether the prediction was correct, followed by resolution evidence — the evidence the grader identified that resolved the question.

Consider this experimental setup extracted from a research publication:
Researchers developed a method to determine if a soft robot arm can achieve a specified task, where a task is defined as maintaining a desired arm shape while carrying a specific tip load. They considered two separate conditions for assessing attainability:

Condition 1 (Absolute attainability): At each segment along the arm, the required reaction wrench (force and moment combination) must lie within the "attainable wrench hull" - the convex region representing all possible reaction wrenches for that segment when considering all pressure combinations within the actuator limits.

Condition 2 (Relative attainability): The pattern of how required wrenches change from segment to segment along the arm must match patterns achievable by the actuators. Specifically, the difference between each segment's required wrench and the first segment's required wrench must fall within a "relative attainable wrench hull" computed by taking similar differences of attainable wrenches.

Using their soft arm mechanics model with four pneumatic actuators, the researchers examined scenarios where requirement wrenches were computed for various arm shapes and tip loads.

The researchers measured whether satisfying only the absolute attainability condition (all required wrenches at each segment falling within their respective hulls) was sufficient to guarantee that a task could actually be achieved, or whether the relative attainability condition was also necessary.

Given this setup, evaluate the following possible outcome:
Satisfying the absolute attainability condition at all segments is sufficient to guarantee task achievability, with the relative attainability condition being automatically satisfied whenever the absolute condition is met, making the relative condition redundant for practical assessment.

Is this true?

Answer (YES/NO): NO